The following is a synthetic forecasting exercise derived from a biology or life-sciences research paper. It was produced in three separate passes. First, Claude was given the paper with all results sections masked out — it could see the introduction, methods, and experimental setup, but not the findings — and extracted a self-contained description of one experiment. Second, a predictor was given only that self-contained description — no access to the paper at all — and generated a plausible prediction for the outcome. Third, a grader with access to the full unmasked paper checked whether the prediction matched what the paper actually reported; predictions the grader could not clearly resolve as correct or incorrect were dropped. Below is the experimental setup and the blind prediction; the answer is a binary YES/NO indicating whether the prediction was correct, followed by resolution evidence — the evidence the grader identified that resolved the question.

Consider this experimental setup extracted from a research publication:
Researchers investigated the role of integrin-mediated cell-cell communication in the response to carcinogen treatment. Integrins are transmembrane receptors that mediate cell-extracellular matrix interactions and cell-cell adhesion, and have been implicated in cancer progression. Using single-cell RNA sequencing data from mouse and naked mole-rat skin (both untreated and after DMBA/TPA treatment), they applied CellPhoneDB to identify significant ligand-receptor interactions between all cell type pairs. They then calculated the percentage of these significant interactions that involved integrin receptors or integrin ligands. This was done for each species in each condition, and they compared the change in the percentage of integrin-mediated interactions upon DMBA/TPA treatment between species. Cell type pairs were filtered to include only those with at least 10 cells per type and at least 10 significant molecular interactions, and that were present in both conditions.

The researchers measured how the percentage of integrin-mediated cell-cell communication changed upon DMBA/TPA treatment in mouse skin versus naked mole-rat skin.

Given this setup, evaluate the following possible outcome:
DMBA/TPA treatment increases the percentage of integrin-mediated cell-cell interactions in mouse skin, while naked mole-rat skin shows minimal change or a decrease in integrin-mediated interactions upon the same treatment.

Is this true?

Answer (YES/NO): NO